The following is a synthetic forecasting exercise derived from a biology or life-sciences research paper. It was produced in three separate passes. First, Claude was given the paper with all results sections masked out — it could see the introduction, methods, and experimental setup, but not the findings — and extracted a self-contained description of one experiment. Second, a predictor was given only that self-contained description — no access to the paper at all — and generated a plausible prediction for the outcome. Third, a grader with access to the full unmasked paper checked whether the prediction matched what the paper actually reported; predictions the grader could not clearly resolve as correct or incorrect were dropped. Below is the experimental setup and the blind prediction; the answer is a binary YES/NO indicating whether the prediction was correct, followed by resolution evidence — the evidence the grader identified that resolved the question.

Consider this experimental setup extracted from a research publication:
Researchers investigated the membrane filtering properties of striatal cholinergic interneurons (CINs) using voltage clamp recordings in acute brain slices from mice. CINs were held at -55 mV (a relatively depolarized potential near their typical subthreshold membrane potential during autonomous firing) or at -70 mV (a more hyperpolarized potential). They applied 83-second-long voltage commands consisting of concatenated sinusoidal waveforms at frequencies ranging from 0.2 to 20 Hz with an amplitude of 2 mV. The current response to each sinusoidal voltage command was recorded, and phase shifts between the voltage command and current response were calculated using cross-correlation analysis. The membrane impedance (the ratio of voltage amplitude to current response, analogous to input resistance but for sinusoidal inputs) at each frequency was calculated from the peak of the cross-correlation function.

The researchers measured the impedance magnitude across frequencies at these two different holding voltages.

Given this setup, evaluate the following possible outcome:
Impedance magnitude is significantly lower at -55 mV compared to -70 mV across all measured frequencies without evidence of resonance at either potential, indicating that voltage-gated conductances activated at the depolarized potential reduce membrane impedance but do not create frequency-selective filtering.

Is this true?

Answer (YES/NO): NO